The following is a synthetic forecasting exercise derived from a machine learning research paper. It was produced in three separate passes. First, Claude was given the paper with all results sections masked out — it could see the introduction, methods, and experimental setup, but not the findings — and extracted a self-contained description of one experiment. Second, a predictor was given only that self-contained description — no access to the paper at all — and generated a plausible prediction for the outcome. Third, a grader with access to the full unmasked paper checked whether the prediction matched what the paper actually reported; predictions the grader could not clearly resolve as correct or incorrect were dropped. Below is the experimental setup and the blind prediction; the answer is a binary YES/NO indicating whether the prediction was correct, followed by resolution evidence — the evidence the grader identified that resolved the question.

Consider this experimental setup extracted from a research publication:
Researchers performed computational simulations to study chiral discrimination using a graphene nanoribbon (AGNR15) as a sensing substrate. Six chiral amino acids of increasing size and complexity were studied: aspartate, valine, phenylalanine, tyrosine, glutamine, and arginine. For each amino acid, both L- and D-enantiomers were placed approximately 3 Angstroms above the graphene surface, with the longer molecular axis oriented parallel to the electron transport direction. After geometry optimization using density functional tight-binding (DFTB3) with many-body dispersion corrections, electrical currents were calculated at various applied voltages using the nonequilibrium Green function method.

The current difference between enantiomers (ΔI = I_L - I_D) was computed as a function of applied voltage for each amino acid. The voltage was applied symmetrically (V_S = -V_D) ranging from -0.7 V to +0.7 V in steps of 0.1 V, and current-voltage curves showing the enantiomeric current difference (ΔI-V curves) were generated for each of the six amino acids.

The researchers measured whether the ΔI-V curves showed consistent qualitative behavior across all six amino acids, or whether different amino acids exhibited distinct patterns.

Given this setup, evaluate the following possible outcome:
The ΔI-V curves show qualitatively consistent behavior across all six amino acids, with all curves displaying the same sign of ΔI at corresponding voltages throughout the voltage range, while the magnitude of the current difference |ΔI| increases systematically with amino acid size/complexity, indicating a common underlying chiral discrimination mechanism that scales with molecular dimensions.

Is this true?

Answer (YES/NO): NO